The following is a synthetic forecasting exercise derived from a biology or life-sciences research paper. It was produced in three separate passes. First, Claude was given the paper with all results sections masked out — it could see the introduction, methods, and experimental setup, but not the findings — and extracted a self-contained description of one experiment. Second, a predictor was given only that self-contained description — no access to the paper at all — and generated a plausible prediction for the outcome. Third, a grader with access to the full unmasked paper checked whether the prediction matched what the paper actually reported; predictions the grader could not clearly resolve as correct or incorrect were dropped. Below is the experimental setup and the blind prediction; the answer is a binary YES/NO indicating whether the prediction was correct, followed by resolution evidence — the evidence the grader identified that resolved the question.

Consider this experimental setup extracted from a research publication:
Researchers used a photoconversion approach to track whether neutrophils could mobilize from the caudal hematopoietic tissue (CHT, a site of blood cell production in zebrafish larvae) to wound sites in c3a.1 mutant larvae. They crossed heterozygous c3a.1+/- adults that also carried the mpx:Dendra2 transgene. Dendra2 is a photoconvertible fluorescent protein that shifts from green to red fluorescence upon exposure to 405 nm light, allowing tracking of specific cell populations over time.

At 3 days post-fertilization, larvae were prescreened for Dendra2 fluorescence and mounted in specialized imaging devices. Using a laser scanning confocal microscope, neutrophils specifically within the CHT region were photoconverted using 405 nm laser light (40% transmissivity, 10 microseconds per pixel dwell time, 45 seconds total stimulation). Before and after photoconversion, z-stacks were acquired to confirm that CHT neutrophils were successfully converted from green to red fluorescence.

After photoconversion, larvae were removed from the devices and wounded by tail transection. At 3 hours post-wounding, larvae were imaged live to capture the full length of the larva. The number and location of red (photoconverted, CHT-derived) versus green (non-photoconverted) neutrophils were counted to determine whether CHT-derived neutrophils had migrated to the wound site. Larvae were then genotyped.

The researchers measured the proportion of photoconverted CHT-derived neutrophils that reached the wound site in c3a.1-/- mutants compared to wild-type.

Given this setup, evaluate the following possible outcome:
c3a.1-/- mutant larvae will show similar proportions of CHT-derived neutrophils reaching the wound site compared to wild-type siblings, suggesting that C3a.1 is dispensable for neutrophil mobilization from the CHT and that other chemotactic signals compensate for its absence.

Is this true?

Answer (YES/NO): YES